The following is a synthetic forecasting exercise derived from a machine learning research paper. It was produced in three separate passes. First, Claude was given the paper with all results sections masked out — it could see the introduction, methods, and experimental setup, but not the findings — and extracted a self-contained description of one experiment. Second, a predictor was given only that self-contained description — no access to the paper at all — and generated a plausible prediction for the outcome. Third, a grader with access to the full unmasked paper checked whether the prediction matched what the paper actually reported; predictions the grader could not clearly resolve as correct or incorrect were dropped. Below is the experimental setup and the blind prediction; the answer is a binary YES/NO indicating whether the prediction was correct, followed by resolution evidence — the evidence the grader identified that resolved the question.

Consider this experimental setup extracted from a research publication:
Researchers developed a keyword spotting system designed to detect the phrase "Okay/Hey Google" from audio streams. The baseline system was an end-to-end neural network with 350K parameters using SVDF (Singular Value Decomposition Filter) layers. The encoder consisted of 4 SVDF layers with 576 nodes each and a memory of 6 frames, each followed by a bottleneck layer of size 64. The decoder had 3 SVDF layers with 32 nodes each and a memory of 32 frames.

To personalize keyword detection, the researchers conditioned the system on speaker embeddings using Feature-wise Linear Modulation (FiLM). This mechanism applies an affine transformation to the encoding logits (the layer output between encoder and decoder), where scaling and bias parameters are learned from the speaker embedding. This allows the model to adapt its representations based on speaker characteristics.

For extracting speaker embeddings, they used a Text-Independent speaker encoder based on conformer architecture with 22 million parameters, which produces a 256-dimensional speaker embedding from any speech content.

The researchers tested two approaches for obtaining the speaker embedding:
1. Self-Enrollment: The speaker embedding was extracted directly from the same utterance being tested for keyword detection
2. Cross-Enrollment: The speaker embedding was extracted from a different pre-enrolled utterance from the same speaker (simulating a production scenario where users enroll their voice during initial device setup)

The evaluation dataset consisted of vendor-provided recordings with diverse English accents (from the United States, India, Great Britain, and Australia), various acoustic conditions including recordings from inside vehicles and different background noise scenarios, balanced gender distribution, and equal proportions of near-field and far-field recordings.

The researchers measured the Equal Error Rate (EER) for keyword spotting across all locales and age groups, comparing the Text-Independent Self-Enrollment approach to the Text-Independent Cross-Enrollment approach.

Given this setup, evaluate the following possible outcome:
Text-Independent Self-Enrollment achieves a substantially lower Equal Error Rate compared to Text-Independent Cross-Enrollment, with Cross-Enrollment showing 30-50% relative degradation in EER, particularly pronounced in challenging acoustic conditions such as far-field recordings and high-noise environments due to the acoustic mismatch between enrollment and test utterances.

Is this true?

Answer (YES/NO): NO